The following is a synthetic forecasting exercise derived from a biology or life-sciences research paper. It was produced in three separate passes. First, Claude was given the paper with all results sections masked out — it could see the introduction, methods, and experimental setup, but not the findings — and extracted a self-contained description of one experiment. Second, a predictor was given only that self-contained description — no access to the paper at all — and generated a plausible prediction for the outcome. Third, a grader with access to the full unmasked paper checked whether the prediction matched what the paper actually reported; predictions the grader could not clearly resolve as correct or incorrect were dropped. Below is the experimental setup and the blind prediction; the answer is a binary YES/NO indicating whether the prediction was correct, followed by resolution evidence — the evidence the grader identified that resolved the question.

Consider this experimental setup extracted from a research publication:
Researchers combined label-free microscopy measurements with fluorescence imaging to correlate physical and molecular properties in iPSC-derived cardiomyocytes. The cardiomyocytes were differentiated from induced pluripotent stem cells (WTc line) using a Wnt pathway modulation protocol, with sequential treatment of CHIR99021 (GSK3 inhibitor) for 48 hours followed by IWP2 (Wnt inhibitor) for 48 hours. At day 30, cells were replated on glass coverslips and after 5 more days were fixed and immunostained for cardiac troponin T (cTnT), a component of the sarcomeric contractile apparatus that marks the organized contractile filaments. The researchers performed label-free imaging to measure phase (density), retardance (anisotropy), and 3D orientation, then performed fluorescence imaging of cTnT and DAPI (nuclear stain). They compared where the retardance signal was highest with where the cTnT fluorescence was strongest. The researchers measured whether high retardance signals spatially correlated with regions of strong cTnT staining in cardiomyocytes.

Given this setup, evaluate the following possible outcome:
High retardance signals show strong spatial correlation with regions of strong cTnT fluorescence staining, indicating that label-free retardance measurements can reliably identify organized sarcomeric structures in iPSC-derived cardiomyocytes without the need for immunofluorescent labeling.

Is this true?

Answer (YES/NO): NO